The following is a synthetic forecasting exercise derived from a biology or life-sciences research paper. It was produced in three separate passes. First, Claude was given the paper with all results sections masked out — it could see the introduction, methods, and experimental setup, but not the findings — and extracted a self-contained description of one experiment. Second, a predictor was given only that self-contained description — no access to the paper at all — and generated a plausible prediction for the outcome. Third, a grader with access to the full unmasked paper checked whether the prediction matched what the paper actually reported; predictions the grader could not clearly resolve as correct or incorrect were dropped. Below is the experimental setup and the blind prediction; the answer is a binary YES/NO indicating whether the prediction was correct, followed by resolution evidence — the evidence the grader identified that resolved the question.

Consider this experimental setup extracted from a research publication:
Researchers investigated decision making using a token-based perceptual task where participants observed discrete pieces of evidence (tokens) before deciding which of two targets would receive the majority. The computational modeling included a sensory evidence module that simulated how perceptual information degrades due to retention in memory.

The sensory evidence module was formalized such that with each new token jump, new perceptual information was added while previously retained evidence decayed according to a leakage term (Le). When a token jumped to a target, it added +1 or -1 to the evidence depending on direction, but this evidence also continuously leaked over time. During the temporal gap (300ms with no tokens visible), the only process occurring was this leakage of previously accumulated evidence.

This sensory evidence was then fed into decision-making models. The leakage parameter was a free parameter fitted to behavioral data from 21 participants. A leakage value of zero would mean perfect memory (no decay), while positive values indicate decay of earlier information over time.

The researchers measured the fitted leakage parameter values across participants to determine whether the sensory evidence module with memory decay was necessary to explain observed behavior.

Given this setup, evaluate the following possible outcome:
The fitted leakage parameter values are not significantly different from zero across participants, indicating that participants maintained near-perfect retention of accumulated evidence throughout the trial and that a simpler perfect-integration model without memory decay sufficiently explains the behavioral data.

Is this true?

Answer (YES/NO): NO